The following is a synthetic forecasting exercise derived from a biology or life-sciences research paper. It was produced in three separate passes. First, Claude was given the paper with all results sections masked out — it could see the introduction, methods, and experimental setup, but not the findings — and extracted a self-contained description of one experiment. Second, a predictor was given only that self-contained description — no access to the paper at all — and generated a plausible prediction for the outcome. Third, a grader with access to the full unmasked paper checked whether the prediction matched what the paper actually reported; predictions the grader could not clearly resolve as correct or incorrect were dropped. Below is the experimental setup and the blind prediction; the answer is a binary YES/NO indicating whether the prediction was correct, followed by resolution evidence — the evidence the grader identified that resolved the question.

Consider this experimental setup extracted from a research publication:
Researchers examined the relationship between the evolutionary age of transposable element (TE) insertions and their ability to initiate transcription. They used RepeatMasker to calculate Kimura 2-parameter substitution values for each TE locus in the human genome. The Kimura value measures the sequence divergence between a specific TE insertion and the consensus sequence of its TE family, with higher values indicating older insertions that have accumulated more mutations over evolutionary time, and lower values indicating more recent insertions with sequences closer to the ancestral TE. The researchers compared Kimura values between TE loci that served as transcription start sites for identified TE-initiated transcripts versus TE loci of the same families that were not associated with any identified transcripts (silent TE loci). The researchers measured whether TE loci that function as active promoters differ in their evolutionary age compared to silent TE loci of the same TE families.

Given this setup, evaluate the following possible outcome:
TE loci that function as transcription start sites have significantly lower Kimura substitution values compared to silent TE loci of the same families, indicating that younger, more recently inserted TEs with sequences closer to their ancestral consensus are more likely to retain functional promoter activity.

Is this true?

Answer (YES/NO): YES